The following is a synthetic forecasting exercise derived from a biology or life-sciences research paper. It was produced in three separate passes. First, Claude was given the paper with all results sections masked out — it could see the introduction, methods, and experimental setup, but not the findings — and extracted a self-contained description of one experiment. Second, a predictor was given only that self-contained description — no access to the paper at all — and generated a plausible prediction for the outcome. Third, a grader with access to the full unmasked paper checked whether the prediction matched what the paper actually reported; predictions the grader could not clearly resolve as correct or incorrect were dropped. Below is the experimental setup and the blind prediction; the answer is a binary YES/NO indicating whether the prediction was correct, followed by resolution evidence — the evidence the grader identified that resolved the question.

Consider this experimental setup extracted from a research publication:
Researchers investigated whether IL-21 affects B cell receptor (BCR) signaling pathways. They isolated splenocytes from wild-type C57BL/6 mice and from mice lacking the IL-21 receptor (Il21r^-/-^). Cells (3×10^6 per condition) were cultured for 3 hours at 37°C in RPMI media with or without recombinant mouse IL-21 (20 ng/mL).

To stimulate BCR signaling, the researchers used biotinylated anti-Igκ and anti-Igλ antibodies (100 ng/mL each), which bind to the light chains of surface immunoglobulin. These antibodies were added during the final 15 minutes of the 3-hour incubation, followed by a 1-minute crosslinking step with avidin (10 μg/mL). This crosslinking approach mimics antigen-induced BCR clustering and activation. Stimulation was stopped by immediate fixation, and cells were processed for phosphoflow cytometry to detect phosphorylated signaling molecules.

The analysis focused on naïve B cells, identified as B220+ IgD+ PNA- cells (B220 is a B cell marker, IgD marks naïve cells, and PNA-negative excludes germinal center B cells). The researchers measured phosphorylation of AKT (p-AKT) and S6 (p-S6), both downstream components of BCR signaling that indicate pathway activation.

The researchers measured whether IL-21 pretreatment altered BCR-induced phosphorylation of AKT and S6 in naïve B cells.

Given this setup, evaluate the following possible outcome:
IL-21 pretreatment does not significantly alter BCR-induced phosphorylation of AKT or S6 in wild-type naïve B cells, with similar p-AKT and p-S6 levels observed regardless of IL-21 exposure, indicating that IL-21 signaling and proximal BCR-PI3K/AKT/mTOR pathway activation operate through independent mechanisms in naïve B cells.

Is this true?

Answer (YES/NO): NO